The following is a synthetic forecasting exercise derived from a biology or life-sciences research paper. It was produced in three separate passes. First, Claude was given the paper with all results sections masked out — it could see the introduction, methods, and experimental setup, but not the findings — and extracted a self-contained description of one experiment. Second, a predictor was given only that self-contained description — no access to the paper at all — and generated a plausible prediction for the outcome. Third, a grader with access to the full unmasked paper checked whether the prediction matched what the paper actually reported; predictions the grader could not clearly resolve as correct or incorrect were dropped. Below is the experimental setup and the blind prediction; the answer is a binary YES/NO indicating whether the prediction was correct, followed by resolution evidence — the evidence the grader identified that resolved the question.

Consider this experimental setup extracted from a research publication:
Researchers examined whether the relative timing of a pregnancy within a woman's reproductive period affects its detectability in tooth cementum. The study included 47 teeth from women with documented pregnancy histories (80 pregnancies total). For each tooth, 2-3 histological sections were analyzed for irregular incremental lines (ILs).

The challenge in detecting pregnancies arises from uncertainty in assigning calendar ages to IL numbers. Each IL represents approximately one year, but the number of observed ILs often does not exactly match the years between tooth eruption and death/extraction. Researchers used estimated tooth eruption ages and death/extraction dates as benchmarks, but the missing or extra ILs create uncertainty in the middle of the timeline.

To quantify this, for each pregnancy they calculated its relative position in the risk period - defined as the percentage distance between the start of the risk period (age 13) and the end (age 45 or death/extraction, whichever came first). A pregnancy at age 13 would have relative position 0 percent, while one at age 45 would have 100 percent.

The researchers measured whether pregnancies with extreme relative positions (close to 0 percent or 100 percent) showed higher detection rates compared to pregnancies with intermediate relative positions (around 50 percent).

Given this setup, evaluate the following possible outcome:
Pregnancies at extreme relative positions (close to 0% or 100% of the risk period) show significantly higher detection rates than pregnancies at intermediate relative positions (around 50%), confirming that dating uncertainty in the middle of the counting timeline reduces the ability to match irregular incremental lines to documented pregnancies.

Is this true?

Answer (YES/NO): NO